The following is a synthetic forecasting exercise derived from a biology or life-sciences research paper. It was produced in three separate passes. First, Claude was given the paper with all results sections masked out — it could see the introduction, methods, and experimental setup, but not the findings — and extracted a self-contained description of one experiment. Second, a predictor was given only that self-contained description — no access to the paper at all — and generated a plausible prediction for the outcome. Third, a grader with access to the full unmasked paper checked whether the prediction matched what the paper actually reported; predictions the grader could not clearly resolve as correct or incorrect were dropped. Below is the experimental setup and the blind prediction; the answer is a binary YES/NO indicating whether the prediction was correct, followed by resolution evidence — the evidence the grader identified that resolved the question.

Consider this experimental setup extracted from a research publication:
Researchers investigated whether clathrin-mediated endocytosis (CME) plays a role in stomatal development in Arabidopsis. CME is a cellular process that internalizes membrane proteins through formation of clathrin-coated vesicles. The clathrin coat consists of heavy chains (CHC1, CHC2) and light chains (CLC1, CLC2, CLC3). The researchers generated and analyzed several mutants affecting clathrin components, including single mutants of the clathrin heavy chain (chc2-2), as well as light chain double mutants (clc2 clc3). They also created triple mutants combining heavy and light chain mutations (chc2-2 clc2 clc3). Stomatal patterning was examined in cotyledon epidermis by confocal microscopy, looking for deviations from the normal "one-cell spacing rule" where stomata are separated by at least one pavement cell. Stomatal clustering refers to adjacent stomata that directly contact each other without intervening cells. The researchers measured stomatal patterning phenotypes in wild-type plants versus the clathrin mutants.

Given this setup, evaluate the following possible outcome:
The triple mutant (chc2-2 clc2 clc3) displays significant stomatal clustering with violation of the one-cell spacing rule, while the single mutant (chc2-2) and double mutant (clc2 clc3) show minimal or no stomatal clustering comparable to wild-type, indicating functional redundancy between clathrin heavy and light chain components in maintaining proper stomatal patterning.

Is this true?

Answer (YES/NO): NO